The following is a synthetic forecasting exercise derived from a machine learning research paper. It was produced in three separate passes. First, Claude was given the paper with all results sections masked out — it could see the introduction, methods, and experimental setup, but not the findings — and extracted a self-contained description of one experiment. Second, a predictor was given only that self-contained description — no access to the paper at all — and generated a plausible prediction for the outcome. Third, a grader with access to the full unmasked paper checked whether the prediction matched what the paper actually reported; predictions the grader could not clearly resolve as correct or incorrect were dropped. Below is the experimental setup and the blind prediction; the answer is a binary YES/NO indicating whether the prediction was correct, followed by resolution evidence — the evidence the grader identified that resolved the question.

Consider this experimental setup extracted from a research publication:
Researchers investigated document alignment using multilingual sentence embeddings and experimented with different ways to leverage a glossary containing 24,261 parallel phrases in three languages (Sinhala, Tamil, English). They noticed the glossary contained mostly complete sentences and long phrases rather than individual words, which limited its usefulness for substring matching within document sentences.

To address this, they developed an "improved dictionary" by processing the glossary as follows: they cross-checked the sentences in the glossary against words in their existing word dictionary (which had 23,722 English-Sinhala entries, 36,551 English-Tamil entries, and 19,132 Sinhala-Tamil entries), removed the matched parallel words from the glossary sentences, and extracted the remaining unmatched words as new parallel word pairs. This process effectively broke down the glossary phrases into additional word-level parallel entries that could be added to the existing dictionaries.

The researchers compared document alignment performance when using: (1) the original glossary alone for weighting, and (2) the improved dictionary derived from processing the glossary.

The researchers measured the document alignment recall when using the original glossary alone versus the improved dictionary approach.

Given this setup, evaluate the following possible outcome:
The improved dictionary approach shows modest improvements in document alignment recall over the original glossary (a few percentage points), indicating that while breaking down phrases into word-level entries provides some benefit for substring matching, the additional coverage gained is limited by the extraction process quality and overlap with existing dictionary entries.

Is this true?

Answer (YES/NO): NO